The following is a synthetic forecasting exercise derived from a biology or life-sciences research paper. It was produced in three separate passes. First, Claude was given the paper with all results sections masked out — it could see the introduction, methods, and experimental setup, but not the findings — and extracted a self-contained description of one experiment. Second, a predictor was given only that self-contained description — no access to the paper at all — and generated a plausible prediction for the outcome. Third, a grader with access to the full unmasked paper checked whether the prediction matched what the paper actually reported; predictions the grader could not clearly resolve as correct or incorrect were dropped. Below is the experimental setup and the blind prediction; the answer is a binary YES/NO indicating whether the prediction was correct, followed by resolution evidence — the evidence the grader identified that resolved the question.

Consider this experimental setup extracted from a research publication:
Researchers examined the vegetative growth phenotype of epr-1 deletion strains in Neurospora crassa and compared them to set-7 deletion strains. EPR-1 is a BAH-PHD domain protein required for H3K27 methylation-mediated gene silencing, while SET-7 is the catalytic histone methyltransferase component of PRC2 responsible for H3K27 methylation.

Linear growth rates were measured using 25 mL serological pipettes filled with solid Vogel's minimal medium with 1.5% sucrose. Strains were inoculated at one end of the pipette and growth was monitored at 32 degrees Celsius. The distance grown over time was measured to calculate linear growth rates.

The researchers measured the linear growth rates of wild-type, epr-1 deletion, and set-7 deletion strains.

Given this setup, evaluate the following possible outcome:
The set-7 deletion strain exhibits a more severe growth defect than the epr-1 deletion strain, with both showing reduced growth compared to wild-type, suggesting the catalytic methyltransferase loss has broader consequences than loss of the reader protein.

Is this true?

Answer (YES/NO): NO